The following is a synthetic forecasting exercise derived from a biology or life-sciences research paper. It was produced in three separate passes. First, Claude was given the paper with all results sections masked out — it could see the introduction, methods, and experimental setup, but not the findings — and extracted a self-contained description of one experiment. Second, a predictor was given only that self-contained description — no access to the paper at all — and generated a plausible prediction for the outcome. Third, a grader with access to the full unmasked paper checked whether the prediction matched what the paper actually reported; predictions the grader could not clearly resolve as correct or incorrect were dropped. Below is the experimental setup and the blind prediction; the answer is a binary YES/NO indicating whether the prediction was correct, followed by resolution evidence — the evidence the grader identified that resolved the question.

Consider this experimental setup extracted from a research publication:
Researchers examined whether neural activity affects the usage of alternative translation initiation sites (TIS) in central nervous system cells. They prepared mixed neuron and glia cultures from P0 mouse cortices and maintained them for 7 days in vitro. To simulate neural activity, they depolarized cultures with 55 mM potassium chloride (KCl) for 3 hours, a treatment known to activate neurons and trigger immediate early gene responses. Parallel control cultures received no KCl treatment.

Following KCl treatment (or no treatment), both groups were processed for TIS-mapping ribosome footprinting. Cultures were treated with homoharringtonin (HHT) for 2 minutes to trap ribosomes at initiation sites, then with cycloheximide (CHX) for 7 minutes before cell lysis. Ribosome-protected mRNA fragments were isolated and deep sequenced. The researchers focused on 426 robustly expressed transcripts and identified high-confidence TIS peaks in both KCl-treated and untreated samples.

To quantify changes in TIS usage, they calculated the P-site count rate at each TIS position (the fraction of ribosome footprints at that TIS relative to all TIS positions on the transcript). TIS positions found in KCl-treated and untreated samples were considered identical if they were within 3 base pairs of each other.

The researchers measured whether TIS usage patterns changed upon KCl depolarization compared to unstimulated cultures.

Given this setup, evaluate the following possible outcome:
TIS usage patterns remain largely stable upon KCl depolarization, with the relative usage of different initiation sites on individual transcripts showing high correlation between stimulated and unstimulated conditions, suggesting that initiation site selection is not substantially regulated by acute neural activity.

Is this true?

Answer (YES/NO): NO